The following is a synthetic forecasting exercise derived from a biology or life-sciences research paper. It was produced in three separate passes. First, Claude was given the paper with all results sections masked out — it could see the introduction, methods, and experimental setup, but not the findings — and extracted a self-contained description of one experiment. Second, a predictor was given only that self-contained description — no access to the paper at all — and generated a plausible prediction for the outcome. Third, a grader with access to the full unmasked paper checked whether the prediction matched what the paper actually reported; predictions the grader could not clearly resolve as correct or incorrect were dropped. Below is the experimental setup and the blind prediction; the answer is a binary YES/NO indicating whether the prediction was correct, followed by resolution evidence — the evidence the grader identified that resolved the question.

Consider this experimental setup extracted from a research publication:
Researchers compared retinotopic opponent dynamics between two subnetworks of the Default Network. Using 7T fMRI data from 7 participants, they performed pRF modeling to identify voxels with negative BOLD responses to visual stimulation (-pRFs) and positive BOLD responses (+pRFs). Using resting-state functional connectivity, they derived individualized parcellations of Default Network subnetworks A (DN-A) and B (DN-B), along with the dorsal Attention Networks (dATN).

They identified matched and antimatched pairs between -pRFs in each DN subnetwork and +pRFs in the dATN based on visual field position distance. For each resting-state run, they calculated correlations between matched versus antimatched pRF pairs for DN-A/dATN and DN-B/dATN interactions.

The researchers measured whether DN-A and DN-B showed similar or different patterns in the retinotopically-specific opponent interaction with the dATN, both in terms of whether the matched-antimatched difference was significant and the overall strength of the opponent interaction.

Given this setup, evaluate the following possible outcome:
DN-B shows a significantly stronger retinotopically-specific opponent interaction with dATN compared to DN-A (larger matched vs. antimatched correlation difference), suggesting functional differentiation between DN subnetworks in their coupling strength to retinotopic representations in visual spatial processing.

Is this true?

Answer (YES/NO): NO